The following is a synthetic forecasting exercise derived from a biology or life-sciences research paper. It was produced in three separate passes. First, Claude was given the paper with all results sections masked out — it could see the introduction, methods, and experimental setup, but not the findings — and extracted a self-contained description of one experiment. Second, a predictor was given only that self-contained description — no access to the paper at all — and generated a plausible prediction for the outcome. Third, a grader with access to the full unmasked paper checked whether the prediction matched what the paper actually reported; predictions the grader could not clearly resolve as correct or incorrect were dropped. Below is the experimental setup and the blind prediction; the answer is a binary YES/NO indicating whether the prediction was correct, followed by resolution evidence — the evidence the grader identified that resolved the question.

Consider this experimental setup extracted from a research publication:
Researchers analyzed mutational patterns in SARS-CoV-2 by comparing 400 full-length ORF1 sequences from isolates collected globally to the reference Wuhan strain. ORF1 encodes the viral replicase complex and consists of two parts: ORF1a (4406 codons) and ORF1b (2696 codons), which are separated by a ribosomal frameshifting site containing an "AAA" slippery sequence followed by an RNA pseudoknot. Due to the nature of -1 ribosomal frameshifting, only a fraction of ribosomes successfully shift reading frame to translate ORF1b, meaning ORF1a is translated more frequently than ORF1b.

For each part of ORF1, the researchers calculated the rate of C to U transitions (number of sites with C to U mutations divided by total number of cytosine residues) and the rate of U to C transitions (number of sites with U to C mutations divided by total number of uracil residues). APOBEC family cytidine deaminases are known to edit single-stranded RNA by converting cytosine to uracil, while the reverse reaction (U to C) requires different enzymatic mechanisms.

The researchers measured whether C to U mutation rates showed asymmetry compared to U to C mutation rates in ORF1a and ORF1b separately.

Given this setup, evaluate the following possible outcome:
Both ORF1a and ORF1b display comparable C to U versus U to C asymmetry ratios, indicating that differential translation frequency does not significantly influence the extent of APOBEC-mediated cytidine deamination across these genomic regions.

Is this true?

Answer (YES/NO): NO